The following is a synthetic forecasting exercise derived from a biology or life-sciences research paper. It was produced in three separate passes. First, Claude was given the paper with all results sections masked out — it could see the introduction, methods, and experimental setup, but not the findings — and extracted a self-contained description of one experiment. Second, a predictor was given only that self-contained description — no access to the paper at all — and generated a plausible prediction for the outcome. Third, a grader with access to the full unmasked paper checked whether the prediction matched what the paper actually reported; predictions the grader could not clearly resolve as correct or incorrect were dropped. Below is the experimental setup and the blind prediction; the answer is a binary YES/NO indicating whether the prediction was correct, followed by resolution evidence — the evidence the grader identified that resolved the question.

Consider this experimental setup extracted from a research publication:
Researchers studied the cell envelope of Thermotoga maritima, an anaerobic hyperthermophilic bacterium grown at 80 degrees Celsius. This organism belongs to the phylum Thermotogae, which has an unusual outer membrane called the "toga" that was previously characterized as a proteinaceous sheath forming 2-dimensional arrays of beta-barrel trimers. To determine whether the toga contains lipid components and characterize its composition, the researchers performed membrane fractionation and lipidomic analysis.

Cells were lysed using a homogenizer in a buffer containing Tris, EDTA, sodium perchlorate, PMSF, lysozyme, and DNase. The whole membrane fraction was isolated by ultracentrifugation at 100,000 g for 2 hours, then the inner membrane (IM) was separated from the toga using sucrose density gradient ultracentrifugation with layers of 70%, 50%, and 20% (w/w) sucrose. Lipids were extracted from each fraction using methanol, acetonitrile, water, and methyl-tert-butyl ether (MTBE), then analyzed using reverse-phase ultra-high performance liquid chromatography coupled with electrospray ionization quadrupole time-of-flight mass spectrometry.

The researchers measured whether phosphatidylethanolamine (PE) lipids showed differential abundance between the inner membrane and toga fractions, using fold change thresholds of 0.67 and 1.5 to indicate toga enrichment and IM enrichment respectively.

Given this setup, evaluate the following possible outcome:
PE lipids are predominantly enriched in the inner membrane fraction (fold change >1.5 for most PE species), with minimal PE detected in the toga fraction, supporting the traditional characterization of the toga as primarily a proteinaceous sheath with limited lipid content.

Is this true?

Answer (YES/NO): NO